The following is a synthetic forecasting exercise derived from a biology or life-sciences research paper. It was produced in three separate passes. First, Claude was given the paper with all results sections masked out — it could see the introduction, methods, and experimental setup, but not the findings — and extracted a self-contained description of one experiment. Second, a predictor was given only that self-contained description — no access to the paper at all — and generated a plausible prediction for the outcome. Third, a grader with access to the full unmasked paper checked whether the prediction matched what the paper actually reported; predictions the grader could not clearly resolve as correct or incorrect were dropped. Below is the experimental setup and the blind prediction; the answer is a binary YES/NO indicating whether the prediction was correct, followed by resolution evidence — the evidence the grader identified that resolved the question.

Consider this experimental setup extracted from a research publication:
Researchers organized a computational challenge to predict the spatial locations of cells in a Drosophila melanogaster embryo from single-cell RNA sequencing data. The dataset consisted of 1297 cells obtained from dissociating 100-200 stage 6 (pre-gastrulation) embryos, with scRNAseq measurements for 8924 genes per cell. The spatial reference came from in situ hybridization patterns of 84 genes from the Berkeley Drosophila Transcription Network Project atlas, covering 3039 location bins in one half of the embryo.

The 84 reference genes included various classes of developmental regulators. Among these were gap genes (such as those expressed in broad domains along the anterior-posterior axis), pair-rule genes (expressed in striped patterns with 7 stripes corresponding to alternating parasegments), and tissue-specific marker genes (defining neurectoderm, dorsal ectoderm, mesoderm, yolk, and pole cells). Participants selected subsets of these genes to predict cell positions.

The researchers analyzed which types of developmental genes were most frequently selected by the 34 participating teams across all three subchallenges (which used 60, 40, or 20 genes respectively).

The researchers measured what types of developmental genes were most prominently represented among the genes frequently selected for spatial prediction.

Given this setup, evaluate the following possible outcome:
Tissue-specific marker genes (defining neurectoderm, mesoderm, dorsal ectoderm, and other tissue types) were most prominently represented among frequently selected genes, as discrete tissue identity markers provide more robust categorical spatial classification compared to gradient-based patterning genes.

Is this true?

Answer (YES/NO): NO